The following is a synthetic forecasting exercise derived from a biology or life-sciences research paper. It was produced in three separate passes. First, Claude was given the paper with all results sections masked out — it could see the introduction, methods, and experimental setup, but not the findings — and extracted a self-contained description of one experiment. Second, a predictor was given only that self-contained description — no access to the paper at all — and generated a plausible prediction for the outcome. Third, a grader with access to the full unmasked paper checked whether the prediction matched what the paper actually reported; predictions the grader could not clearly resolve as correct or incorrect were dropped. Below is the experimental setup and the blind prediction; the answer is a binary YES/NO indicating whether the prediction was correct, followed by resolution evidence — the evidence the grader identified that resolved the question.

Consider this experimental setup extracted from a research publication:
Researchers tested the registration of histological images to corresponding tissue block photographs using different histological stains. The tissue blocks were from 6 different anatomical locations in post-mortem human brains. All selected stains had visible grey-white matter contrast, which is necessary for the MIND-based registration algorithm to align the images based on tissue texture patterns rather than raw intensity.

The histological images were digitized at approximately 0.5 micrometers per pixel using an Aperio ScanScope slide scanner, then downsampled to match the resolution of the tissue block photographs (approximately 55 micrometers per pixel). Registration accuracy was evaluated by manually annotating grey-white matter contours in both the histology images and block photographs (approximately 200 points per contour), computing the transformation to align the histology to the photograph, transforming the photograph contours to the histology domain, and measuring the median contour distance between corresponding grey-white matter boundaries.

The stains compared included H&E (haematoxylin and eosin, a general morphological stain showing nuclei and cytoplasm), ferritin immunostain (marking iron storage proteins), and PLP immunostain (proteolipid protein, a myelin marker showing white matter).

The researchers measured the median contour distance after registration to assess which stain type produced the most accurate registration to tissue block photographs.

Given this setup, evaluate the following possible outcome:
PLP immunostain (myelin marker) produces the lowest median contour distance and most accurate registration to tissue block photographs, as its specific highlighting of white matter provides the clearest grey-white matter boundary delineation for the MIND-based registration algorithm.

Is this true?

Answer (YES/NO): YES